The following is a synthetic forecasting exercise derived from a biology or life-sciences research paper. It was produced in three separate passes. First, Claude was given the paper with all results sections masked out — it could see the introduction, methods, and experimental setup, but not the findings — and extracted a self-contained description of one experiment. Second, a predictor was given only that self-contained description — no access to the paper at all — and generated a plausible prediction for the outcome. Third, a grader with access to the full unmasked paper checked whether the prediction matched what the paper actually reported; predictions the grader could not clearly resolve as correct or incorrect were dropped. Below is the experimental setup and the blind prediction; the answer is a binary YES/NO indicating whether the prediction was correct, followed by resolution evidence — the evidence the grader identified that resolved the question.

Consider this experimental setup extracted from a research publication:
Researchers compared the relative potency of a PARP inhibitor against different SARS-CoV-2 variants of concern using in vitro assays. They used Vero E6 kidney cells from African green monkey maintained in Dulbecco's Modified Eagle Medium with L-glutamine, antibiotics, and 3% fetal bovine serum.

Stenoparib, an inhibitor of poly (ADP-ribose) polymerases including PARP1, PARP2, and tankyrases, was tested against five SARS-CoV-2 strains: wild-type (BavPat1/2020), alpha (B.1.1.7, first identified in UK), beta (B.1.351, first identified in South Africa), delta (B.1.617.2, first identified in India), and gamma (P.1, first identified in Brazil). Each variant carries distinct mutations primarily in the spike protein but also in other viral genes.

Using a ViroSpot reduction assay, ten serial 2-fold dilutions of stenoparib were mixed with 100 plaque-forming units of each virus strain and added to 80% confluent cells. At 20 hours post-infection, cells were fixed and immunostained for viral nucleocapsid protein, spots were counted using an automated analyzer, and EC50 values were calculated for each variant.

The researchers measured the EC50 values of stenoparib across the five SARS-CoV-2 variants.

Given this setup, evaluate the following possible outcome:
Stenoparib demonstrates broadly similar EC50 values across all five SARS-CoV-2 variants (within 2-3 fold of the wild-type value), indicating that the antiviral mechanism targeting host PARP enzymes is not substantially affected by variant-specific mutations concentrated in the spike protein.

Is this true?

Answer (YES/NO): NO